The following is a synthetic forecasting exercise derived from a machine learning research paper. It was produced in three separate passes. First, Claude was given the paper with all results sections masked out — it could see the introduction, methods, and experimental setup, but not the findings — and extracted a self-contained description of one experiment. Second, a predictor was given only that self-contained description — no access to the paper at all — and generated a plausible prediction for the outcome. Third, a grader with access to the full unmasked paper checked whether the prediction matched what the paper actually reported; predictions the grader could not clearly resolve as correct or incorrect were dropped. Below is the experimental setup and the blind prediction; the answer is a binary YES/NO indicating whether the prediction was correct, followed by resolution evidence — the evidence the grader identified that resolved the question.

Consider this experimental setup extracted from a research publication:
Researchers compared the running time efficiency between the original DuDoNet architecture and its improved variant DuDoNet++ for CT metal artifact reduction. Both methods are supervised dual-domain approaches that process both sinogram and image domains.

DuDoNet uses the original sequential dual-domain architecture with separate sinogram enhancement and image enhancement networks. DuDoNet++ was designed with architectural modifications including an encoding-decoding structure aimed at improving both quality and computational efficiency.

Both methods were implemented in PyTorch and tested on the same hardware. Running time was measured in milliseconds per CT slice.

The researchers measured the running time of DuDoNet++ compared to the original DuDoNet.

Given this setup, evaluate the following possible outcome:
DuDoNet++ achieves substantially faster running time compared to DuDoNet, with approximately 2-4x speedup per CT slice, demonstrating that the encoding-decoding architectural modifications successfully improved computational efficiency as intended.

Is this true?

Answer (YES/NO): NO